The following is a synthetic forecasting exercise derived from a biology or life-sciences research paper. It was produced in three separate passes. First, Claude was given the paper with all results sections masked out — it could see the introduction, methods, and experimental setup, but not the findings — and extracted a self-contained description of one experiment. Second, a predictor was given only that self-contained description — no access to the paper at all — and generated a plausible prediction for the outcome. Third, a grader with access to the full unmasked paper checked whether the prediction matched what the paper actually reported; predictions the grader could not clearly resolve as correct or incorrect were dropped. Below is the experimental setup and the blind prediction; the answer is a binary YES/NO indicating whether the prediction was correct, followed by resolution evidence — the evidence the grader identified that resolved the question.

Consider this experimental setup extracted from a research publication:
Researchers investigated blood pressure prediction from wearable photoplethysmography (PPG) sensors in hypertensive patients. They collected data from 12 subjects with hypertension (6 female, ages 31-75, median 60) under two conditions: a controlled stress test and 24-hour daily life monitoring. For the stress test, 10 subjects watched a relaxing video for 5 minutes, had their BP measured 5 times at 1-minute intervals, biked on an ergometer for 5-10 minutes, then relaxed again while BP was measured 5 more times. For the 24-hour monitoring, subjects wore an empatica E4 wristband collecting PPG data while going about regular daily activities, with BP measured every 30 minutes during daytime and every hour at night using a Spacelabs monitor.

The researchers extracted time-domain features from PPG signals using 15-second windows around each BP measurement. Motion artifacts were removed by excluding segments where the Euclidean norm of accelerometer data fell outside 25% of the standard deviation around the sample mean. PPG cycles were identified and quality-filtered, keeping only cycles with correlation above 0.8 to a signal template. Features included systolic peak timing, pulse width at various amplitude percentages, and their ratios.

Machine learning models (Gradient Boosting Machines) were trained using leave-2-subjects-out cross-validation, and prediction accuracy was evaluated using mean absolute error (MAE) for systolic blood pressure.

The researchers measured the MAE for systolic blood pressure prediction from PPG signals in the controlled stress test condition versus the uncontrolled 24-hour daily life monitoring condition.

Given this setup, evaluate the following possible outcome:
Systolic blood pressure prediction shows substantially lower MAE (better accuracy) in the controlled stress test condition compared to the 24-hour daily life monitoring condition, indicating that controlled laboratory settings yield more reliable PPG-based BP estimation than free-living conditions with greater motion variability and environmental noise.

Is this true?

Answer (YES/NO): YES